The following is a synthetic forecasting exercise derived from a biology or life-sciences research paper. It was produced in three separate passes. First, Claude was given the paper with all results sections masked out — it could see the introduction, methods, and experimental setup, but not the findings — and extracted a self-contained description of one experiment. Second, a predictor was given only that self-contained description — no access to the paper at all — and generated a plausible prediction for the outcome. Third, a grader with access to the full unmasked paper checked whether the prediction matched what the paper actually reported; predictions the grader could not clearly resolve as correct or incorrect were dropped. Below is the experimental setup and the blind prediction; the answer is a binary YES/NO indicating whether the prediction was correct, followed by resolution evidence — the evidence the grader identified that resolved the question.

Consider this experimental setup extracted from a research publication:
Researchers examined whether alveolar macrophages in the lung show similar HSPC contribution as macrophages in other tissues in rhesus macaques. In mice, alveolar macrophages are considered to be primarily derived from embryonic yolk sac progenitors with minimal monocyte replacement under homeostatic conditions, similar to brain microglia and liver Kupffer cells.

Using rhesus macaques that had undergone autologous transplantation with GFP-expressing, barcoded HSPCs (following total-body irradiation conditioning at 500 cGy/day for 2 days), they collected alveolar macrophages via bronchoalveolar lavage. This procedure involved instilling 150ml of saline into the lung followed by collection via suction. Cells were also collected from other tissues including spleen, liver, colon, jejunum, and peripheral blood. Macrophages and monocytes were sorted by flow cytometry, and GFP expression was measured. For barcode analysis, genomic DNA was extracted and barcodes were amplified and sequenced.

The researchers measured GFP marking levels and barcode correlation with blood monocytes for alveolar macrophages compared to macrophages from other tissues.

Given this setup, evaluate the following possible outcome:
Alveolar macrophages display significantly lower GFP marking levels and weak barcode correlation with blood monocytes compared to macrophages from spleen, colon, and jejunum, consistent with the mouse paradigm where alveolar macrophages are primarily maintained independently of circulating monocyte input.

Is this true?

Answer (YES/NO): NO